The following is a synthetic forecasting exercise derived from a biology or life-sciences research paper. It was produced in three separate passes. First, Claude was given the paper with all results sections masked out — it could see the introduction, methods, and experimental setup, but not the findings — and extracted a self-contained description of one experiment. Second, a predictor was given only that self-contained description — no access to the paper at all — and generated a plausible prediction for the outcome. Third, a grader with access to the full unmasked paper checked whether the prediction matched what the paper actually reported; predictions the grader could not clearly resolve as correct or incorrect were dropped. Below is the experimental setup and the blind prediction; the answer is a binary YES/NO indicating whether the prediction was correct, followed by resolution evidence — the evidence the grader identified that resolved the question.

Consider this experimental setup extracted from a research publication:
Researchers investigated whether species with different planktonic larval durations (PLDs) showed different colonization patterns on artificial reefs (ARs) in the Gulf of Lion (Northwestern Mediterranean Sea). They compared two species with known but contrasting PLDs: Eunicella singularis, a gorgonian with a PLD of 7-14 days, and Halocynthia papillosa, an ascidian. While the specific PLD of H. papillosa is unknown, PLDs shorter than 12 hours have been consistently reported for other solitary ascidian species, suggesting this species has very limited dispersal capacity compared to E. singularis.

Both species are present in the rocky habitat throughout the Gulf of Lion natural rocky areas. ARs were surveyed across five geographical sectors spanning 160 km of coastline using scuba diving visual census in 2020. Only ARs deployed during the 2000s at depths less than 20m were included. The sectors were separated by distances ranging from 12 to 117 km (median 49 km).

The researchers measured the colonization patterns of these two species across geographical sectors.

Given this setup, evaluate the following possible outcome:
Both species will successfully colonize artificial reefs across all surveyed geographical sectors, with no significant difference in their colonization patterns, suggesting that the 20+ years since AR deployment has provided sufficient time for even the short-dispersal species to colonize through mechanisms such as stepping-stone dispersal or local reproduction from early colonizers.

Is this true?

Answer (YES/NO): NO